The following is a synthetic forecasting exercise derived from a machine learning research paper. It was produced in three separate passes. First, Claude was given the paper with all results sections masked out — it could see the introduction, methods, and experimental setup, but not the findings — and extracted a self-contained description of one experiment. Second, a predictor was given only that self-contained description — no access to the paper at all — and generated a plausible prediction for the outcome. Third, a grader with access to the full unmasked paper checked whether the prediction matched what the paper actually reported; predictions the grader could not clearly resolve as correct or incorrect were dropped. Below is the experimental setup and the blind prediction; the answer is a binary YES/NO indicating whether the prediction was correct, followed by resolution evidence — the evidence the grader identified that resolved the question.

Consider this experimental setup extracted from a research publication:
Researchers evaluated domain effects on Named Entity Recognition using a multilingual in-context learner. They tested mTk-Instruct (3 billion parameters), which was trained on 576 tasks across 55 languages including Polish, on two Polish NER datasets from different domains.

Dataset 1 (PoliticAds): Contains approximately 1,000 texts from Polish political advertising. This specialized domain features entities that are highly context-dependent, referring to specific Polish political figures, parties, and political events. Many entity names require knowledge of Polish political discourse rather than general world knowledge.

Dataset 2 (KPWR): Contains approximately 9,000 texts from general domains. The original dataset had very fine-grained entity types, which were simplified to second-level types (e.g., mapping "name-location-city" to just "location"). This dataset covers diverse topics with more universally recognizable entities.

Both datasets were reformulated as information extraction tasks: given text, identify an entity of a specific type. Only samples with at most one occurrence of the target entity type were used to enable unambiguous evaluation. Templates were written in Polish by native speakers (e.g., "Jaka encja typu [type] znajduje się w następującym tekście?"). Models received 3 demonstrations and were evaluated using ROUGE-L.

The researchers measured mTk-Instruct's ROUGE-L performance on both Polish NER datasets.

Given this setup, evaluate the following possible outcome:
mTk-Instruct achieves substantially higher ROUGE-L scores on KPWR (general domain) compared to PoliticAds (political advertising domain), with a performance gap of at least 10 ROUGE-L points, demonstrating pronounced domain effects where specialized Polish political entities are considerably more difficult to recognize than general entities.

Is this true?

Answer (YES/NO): YES